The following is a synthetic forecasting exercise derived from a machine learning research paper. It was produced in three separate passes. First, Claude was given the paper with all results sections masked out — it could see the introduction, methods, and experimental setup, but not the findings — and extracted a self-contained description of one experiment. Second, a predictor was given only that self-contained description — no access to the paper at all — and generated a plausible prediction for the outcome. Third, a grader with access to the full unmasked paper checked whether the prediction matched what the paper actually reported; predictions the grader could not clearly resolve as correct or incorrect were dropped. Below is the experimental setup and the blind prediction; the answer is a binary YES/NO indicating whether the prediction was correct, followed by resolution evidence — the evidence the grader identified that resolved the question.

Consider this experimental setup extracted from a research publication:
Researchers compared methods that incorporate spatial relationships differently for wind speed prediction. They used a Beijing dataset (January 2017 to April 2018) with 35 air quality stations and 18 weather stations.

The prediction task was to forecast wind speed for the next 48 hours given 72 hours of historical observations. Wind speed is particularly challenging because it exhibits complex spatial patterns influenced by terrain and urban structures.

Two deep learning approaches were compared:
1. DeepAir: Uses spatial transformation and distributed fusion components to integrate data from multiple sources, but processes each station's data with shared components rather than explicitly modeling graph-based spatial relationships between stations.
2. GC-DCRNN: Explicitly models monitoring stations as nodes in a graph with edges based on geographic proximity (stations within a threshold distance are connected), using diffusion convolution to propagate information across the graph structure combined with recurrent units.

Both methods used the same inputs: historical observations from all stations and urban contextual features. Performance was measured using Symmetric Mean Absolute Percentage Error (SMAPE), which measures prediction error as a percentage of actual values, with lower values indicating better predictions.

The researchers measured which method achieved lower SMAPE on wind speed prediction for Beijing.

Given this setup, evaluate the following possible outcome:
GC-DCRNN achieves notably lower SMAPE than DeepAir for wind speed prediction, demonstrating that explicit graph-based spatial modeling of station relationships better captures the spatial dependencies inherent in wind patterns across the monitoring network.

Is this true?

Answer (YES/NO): NO